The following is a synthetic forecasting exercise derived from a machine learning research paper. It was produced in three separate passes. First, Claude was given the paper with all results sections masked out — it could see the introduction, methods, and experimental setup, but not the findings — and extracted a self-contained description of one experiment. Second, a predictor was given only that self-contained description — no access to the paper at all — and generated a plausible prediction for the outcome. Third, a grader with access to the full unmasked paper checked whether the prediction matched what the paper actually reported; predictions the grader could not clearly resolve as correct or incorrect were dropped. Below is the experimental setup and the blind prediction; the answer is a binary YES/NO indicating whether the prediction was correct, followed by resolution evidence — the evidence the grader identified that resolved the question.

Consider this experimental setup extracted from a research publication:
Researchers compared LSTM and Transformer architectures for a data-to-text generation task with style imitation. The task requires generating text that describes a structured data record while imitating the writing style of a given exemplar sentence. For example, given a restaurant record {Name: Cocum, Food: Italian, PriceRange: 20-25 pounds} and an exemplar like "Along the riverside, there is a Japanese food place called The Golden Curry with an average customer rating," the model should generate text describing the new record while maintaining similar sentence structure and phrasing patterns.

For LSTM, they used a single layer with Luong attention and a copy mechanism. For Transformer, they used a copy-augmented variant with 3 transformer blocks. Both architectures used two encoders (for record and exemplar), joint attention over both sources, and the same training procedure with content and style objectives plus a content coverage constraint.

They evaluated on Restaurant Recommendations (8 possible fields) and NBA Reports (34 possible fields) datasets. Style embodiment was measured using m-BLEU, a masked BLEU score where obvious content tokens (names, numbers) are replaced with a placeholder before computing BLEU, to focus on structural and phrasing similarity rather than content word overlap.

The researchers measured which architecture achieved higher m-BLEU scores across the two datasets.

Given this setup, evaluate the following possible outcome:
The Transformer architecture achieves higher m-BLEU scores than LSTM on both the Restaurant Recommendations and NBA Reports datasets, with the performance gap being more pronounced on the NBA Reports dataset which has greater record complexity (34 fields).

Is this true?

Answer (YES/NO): NO